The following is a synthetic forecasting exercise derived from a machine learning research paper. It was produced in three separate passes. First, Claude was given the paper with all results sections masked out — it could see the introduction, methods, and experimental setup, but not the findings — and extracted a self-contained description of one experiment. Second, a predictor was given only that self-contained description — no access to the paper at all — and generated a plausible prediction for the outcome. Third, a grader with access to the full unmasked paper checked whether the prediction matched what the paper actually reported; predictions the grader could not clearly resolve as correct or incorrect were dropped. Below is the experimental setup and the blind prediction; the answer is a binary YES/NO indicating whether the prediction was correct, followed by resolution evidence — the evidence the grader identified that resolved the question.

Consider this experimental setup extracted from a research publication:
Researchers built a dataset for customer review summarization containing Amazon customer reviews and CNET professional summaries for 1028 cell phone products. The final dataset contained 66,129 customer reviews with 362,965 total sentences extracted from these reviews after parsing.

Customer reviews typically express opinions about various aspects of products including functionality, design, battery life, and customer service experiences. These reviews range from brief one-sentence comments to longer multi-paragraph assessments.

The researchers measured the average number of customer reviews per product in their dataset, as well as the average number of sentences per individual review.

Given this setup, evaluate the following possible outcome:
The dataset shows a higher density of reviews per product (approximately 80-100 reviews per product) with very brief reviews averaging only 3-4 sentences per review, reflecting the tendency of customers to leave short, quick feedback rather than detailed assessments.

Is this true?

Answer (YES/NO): NO